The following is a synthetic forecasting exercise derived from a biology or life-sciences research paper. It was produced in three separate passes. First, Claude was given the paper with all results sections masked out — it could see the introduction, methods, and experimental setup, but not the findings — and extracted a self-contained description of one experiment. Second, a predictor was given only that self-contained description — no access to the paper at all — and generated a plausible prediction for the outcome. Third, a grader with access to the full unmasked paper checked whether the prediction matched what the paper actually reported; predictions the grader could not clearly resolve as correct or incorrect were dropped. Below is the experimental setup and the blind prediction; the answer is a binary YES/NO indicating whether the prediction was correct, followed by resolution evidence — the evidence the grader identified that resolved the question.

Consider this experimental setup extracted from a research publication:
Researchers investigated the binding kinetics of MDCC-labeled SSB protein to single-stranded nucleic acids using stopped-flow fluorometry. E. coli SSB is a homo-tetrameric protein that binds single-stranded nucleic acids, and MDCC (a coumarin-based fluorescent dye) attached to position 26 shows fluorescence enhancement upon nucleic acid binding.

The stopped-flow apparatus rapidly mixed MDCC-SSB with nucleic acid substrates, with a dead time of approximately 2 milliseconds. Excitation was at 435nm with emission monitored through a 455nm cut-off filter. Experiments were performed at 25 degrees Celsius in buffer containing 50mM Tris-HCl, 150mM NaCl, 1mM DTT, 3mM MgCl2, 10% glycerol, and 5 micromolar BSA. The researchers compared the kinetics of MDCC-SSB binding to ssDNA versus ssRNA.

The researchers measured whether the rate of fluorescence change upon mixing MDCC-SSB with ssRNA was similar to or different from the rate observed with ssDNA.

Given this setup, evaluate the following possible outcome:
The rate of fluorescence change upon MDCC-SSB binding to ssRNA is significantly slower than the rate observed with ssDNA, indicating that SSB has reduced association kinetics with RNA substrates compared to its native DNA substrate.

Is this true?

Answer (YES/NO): NO